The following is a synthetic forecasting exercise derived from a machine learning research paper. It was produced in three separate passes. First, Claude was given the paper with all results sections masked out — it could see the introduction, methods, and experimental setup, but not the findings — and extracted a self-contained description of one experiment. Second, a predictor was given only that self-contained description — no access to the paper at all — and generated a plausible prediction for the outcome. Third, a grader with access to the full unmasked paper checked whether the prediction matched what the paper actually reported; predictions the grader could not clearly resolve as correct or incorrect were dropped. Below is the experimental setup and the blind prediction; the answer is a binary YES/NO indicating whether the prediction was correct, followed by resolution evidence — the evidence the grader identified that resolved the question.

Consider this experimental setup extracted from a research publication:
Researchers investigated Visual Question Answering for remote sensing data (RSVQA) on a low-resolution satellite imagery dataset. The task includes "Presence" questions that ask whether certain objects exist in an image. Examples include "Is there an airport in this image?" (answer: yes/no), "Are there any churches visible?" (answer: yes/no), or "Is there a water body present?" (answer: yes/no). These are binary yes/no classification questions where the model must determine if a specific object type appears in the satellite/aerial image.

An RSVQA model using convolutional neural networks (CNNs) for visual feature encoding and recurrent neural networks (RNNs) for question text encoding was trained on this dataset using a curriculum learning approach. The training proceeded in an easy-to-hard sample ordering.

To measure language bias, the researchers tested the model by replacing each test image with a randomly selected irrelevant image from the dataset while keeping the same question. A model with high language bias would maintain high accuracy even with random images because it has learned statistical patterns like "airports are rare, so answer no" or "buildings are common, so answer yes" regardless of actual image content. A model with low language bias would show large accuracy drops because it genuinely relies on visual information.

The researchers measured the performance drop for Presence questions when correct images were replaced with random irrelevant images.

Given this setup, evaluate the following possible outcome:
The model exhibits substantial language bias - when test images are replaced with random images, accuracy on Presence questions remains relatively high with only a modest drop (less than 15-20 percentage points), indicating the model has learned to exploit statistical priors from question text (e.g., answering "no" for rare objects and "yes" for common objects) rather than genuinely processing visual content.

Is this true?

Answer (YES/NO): YES